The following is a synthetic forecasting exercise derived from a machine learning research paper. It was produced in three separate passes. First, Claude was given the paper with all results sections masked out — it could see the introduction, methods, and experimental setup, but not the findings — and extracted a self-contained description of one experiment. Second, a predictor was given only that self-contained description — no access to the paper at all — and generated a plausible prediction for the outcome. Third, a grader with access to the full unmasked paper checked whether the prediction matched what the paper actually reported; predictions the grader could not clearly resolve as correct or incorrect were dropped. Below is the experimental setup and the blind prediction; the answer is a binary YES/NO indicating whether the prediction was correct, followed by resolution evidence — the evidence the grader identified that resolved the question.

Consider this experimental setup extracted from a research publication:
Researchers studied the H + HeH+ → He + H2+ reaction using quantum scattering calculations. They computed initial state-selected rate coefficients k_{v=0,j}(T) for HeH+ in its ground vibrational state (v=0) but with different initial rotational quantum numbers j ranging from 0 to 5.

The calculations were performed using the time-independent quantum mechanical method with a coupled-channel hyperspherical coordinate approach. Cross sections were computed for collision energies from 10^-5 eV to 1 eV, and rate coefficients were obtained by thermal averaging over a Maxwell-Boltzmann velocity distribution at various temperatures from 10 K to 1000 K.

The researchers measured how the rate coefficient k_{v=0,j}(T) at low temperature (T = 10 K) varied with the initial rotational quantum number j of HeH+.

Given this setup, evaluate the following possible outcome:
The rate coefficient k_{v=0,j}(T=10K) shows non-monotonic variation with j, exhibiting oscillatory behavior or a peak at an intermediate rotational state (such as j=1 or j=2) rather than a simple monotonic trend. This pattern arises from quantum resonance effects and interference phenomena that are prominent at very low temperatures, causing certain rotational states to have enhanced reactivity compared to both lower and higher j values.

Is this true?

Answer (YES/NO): NO